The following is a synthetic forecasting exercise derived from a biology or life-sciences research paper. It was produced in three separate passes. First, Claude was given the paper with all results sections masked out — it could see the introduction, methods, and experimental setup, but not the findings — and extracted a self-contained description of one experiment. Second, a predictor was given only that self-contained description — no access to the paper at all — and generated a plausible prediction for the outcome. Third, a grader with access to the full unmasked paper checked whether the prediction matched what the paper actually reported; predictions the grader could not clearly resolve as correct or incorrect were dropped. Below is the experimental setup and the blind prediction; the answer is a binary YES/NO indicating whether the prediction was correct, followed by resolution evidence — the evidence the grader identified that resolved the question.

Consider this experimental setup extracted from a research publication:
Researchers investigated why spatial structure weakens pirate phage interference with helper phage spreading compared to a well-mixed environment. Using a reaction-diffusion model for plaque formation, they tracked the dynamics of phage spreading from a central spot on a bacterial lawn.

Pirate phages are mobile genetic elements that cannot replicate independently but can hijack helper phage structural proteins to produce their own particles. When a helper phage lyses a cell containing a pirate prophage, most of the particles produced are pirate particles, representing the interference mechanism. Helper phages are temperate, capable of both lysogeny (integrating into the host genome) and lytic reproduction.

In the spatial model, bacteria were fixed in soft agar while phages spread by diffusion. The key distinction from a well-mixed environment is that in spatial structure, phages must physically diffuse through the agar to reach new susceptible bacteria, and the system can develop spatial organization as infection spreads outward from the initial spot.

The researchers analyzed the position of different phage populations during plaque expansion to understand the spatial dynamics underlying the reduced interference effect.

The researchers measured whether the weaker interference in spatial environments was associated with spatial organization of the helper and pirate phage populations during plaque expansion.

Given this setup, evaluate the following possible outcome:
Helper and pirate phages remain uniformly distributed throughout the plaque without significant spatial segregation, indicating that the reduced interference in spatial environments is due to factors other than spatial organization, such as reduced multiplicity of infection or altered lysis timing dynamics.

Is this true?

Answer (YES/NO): NO